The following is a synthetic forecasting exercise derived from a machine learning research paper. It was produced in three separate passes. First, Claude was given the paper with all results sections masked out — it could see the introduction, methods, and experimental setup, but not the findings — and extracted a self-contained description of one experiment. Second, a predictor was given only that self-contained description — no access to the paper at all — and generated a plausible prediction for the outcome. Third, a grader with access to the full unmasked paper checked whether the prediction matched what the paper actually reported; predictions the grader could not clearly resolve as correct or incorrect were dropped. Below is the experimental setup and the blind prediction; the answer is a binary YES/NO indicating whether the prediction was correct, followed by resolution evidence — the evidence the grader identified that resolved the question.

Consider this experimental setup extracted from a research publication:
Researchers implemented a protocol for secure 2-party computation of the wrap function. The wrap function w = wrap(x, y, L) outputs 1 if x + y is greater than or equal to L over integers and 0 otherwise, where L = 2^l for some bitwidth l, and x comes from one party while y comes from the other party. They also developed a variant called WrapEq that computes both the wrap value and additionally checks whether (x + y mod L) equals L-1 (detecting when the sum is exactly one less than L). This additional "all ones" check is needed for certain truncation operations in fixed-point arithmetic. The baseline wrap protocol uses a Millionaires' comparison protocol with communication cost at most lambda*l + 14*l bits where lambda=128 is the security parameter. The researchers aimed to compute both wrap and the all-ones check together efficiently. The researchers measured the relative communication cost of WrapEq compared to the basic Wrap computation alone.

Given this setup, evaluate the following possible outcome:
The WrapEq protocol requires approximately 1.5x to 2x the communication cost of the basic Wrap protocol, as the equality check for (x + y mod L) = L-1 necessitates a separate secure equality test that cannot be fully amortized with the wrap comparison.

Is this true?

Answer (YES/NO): NO